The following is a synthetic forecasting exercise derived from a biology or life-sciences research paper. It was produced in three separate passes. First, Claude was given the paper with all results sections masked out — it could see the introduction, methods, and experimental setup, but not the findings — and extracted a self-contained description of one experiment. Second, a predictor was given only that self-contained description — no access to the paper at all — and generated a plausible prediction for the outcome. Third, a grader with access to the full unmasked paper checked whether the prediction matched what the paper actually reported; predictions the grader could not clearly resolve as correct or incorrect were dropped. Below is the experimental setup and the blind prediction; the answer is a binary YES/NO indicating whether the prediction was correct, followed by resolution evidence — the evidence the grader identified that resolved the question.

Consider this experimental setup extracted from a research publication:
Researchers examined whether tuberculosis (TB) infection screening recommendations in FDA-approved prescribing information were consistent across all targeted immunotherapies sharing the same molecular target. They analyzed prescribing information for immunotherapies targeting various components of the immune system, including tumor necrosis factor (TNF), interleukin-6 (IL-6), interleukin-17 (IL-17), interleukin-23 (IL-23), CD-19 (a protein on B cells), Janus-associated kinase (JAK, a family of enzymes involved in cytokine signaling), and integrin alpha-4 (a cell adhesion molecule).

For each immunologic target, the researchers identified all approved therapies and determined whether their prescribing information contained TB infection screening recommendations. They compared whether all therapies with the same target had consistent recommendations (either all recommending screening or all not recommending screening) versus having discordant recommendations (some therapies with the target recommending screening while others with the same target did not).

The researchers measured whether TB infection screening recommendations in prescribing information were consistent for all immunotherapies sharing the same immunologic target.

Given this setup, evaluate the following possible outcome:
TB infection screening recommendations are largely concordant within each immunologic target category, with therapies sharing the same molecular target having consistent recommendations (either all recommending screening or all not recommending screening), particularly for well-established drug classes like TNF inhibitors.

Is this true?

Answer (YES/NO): NO